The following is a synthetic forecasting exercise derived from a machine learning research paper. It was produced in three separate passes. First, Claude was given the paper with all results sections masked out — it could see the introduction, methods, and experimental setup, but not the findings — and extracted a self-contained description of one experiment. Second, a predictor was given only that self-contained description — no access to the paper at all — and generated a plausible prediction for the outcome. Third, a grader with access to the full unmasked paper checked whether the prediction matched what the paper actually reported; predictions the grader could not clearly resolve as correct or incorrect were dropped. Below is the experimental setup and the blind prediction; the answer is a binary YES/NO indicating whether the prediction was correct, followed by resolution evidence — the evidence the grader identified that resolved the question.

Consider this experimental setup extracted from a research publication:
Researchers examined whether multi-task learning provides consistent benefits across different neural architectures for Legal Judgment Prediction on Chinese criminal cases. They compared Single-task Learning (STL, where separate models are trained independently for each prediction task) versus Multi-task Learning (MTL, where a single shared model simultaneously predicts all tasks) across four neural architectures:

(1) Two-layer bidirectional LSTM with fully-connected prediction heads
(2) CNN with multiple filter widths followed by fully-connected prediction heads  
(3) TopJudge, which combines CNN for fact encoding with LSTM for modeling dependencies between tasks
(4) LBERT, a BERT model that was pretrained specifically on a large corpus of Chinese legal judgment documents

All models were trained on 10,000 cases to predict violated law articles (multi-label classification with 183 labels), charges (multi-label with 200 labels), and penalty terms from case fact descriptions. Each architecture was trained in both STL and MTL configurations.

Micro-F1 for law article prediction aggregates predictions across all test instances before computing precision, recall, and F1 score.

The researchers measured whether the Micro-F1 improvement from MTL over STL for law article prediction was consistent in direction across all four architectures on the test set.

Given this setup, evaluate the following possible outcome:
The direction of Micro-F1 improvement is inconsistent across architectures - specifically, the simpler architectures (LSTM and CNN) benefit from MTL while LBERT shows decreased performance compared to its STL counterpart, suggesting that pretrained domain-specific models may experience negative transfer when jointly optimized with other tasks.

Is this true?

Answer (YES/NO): YES